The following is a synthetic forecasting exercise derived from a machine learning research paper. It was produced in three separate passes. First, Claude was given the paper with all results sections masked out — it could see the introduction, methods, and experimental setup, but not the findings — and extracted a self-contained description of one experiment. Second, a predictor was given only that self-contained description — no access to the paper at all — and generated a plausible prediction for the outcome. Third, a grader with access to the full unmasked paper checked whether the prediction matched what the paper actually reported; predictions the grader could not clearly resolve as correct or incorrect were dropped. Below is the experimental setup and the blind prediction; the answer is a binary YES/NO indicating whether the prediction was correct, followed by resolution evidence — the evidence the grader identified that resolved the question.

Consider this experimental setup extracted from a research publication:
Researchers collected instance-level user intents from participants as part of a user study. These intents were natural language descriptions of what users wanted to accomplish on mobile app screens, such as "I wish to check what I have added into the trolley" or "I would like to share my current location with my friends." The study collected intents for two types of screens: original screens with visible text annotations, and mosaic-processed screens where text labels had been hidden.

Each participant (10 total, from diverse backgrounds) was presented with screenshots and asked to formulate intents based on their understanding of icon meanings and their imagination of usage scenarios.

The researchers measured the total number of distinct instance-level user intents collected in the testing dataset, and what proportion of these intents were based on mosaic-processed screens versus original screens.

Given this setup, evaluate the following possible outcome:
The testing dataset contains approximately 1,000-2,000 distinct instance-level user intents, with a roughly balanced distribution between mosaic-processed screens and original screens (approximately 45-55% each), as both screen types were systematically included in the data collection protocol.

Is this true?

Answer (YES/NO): NO